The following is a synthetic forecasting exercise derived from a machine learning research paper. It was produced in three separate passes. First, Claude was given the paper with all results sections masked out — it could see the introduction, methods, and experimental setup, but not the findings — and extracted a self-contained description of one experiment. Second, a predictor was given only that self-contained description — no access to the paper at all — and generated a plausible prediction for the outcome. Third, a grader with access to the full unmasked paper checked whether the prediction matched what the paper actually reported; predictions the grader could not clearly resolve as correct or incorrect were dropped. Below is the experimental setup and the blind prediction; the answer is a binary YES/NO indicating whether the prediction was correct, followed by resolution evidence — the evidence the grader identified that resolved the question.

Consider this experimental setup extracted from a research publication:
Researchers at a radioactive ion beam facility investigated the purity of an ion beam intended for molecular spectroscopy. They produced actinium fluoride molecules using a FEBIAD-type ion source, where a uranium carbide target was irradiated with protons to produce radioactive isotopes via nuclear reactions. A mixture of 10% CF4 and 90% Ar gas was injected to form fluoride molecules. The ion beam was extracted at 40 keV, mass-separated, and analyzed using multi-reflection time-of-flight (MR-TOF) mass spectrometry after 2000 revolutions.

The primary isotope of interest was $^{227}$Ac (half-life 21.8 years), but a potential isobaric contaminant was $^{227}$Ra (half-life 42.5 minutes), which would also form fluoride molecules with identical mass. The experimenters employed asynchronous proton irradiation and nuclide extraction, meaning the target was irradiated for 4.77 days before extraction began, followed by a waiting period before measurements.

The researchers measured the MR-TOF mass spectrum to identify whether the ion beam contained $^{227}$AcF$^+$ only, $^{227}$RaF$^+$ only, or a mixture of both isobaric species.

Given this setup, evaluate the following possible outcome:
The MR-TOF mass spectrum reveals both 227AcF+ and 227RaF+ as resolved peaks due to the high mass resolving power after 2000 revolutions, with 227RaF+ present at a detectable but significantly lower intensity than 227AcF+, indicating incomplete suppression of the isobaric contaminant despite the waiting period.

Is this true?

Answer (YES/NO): NO